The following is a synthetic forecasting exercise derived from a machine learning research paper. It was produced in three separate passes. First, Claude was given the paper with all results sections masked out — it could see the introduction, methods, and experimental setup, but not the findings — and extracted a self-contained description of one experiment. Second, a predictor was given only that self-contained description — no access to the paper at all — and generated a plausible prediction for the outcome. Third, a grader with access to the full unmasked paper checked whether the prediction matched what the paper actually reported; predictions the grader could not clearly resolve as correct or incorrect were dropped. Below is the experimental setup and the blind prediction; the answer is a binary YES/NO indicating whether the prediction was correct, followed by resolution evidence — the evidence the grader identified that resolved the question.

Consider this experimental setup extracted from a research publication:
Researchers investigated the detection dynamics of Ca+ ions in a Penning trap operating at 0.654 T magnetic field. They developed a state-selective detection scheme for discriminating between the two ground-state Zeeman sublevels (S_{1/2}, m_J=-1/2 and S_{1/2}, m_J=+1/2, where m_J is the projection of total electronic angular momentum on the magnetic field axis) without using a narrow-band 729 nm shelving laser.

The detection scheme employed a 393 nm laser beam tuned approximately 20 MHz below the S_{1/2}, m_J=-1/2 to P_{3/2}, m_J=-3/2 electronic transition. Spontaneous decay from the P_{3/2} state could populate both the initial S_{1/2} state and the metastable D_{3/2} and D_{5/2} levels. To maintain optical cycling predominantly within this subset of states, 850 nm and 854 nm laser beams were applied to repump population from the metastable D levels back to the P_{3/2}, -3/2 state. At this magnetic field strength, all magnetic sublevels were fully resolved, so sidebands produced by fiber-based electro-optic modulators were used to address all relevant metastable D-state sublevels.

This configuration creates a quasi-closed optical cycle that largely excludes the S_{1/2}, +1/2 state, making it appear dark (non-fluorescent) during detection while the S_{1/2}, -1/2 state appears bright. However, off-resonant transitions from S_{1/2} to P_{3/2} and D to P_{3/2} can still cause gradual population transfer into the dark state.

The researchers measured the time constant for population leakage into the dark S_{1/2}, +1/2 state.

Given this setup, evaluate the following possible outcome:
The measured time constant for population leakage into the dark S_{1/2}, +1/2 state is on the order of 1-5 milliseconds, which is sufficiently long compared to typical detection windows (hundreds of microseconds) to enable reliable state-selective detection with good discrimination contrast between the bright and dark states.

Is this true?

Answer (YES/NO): NO